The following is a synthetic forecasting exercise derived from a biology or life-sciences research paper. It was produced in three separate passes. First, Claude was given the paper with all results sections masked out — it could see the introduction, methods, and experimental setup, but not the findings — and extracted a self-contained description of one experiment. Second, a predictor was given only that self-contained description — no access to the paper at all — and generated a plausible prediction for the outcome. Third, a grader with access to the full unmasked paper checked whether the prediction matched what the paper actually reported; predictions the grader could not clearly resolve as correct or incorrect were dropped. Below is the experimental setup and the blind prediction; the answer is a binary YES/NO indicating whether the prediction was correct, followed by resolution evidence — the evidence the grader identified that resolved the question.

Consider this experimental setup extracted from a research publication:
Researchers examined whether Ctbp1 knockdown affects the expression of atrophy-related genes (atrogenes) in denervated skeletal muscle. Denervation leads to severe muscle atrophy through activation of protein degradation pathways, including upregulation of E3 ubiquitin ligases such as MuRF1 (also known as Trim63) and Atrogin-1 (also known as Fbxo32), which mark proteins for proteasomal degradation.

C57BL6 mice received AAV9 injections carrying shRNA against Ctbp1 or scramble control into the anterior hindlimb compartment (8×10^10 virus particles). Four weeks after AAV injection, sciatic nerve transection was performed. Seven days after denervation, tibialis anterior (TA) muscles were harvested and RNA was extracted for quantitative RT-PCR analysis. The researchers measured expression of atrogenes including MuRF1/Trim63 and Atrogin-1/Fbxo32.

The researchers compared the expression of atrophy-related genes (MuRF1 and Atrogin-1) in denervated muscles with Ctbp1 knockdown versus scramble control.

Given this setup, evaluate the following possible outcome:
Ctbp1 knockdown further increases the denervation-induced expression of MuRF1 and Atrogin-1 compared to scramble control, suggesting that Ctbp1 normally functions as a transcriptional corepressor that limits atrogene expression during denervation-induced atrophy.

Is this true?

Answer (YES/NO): NO